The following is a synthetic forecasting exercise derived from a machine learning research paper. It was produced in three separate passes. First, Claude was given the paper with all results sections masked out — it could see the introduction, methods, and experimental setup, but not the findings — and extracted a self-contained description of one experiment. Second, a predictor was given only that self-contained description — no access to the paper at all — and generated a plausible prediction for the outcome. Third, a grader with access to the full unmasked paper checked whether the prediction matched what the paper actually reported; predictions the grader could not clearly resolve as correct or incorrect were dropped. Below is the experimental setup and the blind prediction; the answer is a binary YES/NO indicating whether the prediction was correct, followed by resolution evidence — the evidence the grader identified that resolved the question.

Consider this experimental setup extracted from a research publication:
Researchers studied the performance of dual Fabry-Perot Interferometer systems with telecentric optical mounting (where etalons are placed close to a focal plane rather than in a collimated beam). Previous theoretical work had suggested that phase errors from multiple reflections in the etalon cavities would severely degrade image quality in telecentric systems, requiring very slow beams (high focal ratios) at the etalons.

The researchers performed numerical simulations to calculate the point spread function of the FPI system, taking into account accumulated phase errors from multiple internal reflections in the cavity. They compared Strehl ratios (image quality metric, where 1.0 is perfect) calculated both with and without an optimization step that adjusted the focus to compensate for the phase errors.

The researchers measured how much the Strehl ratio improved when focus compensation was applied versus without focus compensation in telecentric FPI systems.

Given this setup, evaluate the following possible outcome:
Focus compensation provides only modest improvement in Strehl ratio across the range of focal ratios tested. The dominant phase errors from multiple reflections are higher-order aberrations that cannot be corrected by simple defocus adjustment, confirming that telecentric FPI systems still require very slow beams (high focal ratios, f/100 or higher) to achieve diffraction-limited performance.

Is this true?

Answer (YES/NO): NO